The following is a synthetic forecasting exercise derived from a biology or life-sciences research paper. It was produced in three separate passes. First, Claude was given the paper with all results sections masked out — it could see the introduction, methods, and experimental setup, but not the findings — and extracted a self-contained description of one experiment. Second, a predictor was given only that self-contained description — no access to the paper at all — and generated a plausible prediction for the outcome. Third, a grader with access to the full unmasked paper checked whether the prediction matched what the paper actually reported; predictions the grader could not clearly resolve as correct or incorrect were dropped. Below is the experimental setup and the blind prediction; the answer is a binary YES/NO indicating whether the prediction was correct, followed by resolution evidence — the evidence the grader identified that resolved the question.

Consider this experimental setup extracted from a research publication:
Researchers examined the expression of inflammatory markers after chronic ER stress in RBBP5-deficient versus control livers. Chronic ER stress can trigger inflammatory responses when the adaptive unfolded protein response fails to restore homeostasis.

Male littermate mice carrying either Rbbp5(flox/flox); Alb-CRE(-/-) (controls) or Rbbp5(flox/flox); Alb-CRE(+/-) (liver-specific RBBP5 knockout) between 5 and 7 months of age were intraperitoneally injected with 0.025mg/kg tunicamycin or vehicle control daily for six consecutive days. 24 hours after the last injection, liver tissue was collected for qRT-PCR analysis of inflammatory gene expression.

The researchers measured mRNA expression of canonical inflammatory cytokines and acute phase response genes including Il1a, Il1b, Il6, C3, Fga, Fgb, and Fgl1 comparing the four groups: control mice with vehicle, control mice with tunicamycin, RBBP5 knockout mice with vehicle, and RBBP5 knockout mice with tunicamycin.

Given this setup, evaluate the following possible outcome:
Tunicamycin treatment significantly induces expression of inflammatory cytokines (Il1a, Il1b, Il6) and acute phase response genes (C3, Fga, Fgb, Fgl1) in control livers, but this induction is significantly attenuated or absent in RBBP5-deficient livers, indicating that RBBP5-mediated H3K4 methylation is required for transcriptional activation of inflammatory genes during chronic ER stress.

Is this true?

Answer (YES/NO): NO